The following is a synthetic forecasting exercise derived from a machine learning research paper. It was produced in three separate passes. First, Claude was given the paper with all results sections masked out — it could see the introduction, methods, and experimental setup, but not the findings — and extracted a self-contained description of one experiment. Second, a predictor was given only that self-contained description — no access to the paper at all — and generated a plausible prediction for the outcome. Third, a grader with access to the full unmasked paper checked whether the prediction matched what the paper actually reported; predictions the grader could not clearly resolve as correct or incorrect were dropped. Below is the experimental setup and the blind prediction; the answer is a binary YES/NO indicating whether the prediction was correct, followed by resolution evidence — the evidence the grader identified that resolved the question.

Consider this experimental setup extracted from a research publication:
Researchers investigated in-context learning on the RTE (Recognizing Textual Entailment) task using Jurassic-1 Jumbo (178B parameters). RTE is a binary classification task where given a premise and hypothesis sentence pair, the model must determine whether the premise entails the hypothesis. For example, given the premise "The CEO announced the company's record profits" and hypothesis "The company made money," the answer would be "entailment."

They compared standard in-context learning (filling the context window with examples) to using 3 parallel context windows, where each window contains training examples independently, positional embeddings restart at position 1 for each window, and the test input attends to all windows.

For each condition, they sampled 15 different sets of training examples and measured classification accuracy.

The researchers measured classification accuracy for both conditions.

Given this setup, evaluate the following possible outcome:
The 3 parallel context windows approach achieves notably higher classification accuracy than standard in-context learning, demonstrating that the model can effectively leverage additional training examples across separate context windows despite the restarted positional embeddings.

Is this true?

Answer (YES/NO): NO